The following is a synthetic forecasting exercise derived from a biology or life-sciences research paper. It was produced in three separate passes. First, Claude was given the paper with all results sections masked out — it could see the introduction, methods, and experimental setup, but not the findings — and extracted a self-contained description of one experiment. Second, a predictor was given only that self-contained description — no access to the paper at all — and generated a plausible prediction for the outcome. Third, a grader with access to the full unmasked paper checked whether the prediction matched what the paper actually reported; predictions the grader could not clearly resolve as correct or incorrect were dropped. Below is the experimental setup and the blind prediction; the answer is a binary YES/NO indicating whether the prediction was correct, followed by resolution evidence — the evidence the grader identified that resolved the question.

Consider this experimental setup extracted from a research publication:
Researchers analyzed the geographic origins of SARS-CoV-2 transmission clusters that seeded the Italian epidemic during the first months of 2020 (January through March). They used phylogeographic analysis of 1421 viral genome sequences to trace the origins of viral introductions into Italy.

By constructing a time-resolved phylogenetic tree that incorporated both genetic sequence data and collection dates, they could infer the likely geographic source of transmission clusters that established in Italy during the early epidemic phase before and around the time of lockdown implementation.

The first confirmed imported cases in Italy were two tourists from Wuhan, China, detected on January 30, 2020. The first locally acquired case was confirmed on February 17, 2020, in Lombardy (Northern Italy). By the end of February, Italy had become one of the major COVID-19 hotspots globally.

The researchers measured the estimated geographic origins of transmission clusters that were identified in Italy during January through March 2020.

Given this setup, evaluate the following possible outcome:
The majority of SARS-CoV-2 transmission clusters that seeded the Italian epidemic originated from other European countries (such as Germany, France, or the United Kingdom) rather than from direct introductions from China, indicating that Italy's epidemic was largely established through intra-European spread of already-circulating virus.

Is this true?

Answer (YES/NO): YES